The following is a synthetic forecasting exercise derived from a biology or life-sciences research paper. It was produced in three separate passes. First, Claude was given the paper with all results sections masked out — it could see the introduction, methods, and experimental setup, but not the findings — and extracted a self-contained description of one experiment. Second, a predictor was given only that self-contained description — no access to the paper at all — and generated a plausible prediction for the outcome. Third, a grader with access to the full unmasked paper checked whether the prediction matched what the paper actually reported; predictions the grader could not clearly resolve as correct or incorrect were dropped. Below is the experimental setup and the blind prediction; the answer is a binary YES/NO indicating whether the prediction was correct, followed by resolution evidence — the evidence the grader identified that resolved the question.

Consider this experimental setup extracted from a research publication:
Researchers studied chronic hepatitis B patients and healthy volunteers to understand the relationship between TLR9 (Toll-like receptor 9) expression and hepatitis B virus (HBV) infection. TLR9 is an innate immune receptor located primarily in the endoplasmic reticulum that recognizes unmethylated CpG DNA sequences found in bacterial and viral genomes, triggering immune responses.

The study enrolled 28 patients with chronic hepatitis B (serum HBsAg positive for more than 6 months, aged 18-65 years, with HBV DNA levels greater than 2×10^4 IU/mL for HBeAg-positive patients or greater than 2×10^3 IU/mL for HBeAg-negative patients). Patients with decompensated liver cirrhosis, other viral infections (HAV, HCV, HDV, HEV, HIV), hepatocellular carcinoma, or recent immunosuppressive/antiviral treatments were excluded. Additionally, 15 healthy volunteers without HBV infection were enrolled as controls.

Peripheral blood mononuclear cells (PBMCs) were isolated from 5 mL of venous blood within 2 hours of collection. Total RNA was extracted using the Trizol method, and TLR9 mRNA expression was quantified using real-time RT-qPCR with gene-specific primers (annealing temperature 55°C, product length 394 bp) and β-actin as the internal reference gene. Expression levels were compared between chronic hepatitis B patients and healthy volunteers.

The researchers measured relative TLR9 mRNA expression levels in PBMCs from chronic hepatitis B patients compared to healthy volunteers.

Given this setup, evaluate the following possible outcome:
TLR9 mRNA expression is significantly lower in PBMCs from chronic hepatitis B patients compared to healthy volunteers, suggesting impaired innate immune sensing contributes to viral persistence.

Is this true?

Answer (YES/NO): YES